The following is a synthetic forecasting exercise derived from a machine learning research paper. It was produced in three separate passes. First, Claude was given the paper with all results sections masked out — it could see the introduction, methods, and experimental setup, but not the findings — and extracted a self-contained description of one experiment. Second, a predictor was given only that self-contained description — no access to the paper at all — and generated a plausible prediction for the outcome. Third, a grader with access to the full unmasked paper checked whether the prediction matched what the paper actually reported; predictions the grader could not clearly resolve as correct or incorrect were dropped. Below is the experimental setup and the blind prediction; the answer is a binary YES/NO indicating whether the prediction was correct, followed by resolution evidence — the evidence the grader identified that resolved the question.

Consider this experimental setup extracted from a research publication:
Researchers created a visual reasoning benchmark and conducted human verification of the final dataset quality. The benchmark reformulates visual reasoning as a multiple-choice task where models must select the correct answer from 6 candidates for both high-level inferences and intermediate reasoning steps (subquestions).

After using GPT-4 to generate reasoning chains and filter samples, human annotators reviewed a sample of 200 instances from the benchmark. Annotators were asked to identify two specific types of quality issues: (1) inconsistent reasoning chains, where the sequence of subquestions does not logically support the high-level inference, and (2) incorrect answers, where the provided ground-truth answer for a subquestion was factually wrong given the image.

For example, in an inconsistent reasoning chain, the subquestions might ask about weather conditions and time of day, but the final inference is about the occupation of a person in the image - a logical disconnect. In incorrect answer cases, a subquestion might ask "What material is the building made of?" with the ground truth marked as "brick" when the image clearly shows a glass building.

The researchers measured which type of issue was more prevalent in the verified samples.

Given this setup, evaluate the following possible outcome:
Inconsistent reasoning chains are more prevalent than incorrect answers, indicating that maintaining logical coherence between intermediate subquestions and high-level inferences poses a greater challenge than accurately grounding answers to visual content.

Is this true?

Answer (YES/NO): YES